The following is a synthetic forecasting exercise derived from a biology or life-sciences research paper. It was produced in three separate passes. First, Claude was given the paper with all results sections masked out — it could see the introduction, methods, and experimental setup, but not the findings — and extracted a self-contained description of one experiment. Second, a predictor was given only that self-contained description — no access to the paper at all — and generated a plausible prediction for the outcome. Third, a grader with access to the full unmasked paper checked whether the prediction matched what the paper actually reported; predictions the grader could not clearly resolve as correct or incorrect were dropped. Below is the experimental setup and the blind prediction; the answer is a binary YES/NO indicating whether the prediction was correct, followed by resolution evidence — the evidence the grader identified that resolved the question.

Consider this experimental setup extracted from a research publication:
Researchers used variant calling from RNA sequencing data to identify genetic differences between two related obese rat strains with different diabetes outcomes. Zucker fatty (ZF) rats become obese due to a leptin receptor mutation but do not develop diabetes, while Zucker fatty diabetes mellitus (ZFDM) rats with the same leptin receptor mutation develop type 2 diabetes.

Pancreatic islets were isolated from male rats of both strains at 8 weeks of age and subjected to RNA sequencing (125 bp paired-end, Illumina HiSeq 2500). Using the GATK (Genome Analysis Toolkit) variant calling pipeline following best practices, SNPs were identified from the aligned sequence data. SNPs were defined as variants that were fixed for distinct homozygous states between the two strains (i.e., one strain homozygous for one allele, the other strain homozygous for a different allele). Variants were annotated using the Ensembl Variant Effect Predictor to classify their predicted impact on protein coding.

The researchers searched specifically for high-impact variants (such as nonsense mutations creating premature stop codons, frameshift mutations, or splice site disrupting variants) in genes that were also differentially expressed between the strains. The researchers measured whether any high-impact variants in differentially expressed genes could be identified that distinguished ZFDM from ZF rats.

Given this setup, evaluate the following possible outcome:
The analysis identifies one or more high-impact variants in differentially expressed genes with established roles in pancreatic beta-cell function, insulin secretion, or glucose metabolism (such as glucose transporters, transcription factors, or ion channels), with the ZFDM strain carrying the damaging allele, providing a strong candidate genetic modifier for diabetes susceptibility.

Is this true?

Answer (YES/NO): NO